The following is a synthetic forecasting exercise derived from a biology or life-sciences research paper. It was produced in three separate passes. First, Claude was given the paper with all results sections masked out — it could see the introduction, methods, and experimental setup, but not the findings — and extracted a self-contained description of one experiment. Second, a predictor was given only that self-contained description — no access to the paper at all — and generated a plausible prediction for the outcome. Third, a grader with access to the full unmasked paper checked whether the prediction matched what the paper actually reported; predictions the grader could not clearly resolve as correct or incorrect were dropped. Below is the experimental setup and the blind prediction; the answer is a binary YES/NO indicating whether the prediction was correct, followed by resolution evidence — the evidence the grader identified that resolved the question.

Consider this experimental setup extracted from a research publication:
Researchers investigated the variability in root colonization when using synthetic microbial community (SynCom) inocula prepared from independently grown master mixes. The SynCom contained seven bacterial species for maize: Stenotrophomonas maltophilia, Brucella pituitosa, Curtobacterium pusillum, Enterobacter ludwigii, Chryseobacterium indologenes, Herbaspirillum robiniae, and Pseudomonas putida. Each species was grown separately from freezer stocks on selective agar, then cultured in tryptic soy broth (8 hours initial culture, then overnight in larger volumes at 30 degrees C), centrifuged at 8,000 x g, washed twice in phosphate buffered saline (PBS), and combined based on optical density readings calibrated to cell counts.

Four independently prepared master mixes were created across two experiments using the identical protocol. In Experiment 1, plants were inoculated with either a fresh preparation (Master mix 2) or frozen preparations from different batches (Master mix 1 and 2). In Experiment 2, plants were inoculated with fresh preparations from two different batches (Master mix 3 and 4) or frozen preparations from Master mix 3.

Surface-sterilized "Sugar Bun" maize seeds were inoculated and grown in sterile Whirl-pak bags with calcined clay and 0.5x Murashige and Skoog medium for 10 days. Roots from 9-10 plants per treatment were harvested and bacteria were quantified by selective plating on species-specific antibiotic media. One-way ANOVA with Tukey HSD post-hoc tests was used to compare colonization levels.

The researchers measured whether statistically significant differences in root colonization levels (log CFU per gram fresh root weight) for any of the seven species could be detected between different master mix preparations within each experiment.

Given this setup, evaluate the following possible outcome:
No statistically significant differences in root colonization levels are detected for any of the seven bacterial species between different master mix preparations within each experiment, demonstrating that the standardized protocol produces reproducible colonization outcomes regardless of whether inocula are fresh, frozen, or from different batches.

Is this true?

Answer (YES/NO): NO